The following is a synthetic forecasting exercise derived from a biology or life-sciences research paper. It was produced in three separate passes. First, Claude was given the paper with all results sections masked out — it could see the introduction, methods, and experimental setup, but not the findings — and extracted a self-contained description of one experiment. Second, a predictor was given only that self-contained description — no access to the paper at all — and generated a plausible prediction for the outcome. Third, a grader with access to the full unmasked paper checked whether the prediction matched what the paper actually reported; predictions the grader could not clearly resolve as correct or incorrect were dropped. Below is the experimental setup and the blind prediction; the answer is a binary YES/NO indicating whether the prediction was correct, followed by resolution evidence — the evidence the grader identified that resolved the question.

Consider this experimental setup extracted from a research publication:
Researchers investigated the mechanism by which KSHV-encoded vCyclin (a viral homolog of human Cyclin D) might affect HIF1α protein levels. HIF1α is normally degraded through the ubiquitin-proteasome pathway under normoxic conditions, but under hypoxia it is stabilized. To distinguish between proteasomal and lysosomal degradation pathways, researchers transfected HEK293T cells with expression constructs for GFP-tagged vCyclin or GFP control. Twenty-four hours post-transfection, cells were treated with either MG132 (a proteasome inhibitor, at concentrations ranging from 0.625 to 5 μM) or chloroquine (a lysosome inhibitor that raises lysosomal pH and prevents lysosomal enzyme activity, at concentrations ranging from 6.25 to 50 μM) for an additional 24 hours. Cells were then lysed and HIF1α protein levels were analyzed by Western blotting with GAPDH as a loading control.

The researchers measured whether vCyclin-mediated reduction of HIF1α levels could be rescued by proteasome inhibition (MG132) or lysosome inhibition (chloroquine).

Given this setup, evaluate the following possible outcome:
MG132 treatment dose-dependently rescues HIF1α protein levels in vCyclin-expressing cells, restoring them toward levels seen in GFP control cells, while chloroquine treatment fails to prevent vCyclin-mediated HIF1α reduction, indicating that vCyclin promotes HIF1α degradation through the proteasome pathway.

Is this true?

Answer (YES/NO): NO